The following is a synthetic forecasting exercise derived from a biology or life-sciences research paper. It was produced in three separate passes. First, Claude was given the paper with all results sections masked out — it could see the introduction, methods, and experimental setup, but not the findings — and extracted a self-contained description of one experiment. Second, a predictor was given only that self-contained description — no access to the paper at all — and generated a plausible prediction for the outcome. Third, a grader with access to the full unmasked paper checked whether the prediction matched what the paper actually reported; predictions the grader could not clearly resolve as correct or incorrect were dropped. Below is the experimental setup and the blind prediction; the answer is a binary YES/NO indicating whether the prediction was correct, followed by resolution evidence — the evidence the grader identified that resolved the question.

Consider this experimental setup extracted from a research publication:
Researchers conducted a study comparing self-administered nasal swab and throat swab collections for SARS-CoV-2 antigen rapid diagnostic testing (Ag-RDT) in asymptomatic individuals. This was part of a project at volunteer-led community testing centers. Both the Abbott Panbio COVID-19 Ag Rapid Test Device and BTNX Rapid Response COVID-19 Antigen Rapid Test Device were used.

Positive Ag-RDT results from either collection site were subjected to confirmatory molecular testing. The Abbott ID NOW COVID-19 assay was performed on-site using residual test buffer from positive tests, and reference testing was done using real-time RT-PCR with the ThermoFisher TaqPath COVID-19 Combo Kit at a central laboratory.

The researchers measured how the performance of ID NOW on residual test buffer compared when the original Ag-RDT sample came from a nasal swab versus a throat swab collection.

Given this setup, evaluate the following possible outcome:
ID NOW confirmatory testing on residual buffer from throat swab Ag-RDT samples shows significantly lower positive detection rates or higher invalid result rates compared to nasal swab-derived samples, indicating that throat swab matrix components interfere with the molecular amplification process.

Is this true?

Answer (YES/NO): NO